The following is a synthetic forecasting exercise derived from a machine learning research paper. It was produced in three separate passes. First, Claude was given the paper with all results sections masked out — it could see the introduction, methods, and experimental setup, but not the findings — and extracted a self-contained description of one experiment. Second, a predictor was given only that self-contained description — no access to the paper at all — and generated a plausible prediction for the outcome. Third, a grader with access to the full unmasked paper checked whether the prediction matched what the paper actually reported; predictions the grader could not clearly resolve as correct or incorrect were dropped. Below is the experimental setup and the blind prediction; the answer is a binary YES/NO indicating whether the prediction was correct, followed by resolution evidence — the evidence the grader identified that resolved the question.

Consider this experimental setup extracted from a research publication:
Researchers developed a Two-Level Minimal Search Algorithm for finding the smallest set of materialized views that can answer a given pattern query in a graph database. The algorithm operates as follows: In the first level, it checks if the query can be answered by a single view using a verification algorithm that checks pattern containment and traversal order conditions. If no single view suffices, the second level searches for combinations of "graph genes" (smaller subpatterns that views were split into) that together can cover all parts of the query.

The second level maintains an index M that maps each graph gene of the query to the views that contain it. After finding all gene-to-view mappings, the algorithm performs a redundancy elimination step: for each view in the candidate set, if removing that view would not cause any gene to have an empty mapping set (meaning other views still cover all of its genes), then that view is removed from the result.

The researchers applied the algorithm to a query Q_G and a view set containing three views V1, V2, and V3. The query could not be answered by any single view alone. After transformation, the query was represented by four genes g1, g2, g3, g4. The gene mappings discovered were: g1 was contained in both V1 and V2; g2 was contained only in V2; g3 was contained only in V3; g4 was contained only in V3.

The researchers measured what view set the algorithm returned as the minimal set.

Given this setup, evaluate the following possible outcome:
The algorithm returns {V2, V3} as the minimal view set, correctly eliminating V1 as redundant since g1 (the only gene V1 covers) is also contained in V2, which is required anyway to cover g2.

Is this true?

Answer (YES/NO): YES